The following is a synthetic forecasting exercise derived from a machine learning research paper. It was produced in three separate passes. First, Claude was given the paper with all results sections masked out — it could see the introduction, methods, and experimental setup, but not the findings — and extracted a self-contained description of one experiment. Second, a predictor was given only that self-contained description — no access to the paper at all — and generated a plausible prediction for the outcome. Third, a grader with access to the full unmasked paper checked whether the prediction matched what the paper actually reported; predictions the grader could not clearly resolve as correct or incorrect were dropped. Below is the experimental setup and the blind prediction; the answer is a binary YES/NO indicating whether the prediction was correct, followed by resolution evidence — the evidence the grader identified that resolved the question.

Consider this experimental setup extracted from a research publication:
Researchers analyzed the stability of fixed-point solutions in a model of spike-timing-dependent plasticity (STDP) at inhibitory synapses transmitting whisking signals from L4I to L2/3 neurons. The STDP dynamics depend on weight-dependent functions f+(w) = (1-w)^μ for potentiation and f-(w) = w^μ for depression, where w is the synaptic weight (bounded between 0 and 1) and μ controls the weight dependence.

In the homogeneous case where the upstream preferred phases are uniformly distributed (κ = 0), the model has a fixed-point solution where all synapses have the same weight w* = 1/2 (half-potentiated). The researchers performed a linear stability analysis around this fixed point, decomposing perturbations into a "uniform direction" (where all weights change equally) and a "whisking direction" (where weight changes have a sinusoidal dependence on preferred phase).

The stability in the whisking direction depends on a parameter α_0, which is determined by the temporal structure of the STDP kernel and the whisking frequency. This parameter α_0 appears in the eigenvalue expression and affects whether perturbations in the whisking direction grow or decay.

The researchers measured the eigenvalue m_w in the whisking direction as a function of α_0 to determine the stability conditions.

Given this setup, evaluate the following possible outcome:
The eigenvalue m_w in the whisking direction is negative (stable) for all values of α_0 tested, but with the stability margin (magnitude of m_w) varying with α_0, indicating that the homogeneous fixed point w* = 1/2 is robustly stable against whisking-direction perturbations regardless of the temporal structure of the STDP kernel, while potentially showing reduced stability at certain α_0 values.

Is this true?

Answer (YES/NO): NO